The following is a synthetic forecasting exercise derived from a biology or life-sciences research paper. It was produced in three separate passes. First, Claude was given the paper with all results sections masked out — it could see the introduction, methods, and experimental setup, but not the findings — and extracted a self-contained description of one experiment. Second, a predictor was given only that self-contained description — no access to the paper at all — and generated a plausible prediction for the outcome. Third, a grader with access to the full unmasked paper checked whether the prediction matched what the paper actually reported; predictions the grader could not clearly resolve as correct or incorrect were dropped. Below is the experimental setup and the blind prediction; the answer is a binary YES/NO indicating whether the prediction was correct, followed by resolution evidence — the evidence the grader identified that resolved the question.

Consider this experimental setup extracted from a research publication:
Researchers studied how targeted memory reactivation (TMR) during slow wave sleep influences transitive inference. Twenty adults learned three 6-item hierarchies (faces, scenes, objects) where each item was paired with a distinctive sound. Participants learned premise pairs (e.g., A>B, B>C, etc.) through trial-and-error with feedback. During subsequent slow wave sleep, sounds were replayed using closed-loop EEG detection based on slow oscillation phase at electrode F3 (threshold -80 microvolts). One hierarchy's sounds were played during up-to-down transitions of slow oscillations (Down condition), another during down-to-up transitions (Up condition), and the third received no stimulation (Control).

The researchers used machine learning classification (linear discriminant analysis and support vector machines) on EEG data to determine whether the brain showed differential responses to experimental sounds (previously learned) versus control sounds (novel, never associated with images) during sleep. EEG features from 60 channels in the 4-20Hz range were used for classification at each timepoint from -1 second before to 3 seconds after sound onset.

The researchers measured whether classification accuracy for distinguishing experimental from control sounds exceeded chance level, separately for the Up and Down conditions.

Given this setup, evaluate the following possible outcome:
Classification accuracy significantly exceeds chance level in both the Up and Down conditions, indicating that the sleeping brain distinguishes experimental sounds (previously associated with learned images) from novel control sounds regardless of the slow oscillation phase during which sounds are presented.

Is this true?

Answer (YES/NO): NO